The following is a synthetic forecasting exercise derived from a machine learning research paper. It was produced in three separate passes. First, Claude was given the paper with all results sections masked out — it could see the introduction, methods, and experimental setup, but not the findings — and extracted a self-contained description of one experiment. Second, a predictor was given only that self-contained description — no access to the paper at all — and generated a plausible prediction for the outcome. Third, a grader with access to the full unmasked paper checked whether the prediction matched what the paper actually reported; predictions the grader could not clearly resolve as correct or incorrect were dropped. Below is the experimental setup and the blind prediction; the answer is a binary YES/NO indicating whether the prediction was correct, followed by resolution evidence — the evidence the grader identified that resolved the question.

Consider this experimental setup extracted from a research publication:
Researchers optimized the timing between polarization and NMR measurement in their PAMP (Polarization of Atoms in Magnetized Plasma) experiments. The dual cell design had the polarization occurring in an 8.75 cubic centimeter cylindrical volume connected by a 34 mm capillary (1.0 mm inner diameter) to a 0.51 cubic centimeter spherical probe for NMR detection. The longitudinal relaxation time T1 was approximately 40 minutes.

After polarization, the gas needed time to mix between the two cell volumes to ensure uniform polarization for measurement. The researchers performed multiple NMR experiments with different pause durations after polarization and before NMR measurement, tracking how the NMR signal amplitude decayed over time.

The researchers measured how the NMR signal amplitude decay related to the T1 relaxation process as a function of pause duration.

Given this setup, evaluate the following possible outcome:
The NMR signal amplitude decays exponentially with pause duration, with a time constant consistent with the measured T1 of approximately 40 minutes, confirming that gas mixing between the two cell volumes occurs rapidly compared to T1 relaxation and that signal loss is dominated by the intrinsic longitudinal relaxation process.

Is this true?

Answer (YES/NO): YES